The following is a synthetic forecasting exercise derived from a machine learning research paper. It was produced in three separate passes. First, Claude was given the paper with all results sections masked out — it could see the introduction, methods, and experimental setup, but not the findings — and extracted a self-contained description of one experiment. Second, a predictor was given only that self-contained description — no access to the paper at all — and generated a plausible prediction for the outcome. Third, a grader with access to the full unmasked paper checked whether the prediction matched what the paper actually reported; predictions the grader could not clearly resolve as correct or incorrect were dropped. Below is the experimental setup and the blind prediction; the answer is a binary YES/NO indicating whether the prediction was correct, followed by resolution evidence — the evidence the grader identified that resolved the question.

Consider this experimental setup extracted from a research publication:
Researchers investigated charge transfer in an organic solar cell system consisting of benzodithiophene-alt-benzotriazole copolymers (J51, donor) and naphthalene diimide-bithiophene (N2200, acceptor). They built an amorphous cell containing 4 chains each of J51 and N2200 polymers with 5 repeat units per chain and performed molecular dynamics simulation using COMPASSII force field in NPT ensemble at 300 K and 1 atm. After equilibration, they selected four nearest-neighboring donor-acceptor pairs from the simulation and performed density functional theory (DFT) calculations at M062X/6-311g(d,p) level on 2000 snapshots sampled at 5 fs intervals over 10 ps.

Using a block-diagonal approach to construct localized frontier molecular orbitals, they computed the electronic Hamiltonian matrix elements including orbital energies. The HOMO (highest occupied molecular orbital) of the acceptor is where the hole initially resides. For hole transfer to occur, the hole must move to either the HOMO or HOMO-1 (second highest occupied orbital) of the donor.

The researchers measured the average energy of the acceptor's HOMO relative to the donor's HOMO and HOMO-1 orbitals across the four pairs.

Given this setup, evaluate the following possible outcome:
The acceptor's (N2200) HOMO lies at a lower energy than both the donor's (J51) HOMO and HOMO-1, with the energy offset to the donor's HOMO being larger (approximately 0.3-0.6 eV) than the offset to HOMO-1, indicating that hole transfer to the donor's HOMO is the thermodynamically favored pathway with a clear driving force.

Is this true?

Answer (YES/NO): NO